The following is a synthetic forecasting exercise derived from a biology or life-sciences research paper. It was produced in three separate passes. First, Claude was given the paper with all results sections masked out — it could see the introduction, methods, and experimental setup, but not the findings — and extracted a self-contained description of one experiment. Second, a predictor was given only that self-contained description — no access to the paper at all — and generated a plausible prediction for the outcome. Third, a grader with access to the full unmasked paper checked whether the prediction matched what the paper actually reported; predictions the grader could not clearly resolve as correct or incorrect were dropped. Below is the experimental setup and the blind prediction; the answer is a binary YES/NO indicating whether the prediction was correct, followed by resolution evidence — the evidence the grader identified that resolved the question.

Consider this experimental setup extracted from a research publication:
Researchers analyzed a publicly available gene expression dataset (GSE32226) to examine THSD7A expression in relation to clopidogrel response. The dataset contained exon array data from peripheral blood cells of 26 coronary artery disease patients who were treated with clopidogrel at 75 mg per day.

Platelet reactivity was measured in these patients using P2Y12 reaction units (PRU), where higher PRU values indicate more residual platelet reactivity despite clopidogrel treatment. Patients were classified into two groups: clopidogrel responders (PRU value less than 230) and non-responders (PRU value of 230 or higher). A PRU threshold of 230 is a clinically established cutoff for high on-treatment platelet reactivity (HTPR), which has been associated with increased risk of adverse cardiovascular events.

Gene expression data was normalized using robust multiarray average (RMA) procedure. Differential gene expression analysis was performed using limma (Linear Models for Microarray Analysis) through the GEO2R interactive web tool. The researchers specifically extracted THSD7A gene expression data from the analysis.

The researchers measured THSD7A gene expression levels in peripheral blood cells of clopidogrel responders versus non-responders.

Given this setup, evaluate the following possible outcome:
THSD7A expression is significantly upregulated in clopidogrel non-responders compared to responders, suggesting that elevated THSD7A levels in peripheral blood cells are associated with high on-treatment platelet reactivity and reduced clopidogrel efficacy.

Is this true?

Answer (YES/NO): YES